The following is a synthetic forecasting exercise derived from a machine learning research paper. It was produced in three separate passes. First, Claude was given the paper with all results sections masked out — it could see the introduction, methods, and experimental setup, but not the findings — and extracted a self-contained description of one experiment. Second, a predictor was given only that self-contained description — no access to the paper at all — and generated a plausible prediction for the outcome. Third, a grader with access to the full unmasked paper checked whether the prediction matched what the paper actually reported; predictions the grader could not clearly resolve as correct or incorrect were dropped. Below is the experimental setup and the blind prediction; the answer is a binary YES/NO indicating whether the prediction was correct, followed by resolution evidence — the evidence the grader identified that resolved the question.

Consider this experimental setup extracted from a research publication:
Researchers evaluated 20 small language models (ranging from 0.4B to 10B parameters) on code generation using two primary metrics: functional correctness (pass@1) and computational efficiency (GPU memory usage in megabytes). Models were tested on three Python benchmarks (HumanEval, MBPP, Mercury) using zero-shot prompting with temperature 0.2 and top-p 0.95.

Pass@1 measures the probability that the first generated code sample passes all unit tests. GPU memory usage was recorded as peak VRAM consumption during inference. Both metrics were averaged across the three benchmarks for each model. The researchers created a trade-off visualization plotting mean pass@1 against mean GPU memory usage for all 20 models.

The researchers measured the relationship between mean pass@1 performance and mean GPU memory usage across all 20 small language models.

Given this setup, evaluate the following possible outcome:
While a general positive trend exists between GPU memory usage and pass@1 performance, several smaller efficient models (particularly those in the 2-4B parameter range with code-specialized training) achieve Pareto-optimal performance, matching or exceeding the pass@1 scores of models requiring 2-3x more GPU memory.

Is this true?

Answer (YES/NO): YES